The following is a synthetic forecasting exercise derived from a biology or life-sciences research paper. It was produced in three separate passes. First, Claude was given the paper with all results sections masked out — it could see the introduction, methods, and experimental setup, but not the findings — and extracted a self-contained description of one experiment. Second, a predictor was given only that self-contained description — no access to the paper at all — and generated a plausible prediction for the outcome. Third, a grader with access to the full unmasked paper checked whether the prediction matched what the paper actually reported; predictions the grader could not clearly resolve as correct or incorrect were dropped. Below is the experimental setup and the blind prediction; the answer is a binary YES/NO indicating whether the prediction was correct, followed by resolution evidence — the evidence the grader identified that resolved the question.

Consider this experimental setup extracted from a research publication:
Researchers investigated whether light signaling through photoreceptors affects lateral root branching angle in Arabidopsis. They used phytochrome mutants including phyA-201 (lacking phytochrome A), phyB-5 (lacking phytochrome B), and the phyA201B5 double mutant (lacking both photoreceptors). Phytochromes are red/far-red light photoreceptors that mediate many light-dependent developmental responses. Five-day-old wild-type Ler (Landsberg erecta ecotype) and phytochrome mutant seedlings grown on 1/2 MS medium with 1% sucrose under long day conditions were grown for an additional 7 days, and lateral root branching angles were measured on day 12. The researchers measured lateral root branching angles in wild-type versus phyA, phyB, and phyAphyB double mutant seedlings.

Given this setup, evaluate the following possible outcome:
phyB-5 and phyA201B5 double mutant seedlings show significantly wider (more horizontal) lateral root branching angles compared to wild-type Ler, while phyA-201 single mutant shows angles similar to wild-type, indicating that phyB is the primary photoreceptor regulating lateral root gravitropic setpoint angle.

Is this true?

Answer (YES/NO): NO